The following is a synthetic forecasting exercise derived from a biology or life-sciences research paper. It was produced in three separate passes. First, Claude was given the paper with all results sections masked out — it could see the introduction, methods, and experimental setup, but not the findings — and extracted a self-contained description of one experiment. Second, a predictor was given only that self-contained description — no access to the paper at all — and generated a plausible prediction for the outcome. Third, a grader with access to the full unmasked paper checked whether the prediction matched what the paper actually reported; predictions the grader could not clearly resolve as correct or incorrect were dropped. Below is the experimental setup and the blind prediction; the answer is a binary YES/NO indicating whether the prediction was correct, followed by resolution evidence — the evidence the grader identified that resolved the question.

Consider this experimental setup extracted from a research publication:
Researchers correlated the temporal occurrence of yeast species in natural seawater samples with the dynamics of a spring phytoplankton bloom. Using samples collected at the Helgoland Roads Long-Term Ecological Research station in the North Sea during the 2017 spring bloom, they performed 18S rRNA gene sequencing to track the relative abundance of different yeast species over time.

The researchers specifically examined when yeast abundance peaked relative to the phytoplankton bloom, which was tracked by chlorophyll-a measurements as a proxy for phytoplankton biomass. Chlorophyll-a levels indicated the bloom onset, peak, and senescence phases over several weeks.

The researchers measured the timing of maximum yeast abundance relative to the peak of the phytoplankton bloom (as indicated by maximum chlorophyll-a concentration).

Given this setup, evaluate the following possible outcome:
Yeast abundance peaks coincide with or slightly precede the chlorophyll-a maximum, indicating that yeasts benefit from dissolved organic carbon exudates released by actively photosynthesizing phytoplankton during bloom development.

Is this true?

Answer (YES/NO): NO